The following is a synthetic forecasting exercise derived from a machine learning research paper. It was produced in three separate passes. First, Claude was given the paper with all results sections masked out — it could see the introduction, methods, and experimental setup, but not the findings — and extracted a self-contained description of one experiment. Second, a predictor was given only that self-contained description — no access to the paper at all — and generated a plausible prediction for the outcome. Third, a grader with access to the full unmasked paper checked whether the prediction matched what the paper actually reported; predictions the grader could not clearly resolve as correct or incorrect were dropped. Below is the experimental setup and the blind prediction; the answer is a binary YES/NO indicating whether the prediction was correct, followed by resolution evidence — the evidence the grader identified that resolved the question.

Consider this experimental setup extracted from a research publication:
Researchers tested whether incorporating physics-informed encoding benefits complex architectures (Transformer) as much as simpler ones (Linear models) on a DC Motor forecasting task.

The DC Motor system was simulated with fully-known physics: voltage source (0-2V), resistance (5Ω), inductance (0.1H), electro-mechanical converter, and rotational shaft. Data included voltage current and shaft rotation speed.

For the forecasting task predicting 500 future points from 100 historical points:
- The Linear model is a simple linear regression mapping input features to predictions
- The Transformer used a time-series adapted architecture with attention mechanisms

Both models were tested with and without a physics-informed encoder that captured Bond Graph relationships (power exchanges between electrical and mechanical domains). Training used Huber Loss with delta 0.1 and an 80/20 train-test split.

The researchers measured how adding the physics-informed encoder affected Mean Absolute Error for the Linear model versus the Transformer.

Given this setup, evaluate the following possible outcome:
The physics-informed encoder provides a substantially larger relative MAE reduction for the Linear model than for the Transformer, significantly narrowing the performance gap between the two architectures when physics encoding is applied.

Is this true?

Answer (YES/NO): YES